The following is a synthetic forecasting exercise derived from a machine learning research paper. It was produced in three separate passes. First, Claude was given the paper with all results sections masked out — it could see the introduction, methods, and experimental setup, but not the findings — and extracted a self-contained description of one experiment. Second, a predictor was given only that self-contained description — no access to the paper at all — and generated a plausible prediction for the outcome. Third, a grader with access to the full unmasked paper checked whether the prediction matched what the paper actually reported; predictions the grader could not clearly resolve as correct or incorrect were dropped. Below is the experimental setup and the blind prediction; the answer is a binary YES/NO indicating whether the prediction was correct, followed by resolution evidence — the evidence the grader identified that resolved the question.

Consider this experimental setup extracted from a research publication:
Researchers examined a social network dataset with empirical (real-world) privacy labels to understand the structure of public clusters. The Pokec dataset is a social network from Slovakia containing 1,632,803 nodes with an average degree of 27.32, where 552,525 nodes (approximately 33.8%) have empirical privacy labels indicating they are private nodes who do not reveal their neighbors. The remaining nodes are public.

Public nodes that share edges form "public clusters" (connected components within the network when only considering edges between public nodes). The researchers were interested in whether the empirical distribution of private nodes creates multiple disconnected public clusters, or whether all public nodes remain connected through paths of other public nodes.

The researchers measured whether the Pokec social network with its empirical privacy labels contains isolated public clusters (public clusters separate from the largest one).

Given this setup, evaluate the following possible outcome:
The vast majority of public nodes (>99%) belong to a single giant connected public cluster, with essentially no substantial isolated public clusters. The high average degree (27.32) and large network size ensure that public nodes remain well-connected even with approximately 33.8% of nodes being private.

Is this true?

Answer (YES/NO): YES